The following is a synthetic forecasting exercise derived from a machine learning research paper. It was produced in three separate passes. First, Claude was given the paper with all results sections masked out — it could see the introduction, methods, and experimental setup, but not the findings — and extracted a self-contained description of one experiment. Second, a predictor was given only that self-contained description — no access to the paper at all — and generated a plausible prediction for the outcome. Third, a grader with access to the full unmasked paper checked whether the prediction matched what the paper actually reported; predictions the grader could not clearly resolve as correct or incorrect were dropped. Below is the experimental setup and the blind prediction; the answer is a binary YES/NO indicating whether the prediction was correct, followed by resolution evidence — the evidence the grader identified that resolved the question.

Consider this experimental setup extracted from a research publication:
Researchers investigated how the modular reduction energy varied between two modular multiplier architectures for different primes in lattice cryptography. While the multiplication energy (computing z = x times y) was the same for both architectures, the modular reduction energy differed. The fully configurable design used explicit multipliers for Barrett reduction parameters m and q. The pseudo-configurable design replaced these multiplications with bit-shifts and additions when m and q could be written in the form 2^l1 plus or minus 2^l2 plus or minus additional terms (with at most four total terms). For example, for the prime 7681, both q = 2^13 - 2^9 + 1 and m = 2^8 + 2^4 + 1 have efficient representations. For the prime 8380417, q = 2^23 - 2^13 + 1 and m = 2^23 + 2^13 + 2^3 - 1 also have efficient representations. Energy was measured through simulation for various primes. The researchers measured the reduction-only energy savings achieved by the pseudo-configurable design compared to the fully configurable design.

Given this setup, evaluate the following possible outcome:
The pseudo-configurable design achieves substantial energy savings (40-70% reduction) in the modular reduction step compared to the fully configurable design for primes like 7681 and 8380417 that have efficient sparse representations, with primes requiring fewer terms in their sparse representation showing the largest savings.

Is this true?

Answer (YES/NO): NO